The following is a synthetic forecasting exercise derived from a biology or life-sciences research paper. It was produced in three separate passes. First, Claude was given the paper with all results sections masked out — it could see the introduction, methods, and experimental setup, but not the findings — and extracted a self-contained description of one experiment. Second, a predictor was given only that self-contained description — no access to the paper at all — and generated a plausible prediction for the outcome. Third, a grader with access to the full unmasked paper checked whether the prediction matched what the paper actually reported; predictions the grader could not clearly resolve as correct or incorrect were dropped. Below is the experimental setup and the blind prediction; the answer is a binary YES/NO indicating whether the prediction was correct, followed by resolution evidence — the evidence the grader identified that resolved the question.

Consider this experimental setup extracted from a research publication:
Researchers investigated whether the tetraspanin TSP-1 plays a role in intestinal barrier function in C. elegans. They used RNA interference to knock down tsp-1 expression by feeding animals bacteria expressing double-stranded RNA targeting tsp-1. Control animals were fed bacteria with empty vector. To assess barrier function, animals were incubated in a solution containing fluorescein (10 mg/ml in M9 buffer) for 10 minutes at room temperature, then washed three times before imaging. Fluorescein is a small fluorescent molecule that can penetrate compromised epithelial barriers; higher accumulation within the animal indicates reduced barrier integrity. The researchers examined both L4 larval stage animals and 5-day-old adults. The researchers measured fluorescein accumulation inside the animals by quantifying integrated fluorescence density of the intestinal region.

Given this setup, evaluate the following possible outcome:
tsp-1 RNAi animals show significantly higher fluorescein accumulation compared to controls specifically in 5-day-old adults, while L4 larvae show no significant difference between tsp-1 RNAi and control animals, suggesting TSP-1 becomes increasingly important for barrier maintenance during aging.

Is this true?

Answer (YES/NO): NO